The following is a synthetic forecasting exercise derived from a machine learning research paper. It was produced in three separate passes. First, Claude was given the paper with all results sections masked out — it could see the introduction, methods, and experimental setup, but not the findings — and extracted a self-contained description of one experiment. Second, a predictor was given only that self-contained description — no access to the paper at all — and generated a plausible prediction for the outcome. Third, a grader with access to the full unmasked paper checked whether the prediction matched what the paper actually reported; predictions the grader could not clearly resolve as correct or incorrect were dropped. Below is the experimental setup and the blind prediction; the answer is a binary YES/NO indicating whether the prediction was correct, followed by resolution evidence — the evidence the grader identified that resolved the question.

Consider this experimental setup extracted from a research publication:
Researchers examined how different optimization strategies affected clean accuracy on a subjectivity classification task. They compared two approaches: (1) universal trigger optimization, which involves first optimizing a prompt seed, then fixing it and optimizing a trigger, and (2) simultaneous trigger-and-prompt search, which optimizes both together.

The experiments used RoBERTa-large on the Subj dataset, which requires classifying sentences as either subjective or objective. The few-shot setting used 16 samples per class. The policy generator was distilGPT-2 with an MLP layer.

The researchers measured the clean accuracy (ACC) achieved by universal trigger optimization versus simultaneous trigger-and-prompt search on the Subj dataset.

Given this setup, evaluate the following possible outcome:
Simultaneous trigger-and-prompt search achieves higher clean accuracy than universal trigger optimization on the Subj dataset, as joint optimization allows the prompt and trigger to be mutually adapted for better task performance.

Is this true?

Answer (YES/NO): NO